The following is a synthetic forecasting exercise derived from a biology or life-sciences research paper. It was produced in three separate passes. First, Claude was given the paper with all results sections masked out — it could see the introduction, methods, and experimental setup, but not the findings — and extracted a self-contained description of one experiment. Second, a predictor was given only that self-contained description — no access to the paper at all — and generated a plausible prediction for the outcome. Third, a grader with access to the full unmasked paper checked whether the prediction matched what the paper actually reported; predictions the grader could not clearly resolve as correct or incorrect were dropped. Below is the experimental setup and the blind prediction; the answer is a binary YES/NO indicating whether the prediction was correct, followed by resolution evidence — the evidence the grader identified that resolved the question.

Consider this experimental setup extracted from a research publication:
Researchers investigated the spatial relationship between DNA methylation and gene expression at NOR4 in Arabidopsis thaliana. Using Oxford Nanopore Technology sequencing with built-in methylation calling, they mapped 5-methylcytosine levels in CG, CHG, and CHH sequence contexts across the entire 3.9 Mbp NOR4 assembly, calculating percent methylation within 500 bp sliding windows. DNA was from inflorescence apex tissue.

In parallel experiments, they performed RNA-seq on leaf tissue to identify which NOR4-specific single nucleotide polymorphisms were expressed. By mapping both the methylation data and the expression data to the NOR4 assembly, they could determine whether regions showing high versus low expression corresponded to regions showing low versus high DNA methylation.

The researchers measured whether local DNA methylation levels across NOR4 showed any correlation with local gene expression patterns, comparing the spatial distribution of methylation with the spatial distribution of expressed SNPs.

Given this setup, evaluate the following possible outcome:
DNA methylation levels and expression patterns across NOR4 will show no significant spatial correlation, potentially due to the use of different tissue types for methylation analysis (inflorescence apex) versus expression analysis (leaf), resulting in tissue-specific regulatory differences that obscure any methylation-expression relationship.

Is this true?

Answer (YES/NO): NO